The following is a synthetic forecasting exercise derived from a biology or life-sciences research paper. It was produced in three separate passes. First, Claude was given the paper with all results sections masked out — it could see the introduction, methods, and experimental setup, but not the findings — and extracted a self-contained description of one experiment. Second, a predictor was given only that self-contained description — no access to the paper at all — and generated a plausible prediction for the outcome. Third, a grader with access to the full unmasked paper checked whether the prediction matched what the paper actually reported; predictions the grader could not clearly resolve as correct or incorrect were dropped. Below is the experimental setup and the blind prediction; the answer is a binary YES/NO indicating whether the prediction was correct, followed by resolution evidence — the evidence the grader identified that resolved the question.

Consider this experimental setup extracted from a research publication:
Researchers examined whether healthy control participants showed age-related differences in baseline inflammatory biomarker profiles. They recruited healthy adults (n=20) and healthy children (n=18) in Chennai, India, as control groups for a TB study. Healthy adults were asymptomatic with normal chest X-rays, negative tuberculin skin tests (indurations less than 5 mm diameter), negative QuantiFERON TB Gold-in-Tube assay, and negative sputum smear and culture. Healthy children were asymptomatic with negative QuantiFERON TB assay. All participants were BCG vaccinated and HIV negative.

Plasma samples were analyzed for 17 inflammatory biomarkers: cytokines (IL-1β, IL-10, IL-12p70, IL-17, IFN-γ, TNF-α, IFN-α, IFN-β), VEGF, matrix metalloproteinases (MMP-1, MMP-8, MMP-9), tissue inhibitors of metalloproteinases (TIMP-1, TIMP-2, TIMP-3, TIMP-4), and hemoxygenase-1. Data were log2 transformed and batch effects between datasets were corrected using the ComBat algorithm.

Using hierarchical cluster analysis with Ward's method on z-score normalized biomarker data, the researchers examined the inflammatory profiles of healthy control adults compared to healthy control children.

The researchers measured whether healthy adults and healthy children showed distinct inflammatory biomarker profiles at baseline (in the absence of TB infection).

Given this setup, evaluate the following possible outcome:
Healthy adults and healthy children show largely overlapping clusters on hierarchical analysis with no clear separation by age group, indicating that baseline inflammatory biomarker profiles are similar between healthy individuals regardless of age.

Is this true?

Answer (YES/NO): YES